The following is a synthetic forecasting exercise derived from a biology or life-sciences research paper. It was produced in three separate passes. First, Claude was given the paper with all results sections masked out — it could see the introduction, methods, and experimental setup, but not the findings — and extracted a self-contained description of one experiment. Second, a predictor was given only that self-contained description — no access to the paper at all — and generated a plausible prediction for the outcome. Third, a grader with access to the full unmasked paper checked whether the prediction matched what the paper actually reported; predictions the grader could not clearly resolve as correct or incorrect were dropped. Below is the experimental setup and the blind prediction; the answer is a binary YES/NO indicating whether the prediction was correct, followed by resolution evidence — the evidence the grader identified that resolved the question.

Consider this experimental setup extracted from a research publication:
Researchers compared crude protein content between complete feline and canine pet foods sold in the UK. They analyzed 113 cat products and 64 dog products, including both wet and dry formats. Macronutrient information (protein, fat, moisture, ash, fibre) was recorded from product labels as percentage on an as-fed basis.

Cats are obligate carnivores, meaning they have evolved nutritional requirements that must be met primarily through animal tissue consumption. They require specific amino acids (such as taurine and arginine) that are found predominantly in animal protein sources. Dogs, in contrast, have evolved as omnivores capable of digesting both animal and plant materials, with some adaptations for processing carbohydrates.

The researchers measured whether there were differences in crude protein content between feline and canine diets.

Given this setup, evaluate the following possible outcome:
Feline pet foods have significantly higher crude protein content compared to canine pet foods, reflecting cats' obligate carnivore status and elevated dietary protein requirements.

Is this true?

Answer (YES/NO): YES